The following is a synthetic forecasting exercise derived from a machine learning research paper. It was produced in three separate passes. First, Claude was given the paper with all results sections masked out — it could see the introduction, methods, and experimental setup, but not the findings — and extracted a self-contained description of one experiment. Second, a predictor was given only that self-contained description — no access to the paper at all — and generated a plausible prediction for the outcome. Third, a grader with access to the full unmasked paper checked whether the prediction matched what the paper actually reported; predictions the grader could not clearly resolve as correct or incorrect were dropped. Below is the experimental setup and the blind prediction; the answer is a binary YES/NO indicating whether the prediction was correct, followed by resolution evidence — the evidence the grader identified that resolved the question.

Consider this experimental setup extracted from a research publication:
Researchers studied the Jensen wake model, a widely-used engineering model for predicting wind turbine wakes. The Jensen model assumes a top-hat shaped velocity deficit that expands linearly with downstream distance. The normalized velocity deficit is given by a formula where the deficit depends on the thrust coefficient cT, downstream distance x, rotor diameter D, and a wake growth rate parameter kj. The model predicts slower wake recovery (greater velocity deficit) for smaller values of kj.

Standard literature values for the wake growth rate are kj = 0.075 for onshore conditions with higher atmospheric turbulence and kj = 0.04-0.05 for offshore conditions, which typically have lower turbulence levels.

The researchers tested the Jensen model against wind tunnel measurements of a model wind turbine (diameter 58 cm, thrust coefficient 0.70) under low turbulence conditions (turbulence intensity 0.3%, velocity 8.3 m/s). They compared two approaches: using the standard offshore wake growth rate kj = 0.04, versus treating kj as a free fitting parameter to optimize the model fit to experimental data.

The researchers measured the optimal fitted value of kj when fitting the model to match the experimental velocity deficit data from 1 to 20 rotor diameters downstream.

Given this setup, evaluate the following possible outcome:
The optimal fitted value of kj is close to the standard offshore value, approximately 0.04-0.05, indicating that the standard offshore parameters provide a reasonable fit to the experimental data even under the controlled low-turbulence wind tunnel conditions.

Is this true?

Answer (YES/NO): NO